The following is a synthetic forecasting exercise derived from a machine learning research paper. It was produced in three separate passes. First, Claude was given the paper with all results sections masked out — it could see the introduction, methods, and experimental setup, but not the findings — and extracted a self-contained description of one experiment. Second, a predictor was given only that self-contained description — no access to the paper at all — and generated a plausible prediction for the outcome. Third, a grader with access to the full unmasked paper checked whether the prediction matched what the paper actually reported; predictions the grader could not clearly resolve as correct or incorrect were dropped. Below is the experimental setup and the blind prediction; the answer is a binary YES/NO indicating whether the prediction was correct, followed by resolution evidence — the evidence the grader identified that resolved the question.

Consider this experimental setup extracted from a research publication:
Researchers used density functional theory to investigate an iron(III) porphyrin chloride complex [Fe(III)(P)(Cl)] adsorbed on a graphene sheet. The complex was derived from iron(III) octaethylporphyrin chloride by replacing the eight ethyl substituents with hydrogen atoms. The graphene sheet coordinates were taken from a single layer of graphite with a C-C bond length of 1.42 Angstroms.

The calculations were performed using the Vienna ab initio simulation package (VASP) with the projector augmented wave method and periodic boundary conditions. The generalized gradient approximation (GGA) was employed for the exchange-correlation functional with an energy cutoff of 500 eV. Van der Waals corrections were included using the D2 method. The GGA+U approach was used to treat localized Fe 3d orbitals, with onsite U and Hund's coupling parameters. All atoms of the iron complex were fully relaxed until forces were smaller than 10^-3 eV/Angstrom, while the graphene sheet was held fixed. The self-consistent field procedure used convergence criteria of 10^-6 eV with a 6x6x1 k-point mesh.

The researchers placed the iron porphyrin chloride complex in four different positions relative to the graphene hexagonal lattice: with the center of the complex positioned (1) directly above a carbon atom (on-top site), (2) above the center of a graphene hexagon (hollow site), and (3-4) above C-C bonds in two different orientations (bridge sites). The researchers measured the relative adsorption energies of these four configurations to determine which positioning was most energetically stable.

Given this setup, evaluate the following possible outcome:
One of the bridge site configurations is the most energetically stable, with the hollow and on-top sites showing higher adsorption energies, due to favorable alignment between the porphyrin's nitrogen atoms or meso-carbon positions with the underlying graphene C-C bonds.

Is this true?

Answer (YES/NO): YES